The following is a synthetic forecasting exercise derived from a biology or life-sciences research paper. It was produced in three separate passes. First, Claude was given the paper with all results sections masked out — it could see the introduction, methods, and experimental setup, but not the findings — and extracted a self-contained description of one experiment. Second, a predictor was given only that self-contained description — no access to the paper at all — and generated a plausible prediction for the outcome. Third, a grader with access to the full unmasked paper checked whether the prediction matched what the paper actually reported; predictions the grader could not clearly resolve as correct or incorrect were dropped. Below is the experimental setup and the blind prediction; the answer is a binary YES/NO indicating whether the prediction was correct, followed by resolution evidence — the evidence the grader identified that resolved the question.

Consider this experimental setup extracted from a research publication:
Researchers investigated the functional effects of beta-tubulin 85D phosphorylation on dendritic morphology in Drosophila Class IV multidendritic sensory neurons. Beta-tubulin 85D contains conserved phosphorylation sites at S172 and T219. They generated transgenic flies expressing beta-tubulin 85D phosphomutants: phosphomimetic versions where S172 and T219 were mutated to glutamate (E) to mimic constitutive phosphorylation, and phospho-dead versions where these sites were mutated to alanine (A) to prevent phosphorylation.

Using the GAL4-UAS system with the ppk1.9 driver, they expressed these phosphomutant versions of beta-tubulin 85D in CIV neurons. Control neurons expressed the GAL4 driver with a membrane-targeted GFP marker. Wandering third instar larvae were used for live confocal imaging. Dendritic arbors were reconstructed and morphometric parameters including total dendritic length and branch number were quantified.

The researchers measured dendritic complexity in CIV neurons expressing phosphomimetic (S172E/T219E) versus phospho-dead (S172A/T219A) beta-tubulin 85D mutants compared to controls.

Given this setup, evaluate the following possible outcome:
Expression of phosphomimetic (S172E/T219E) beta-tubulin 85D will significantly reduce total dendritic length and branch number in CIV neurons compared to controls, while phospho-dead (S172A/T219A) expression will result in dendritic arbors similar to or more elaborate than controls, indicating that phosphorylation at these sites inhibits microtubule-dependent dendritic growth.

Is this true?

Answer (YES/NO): YES